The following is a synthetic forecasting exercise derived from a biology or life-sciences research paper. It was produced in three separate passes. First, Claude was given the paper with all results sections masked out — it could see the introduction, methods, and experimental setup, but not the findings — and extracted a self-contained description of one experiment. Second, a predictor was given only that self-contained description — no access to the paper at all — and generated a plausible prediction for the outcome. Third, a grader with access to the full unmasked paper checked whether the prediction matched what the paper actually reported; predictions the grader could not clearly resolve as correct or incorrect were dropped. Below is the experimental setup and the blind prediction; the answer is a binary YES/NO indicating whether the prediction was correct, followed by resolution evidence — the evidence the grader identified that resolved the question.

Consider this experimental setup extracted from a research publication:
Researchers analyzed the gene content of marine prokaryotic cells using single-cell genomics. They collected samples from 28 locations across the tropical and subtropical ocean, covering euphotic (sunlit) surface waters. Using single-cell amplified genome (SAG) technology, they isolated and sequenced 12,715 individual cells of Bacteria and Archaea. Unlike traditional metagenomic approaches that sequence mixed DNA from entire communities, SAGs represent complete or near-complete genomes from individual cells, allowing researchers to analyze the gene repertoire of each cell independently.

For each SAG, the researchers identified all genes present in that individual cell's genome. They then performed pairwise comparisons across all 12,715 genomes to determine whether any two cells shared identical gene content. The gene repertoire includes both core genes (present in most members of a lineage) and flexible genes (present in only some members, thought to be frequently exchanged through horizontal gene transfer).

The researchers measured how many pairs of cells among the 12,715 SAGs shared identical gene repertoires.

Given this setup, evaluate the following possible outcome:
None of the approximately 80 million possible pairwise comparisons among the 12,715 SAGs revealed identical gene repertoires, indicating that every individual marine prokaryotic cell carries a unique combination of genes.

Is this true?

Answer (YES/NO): YES